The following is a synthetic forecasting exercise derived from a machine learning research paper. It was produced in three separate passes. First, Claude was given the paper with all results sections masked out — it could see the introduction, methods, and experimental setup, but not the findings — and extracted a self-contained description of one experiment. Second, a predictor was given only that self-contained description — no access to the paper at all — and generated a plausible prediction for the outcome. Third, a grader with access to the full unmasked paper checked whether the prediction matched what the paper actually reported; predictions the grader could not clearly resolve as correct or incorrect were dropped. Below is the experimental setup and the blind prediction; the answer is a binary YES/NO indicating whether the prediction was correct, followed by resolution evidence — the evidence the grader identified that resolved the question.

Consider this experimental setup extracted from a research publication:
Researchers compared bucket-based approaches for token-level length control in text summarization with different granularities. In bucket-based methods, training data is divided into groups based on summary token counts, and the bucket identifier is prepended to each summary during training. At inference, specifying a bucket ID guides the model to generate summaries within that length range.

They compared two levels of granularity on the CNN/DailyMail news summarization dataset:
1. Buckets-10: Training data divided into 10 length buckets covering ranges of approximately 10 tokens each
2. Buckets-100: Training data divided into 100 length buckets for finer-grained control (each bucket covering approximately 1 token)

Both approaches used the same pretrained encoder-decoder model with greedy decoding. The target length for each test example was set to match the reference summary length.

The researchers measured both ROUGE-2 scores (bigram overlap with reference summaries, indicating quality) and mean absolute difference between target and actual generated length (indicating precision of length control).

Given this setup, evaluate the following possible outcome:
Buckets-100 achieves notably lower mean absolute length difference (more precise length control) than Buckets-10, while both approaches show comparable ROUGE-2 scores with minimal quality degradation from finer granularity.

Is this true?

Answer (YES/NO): YES